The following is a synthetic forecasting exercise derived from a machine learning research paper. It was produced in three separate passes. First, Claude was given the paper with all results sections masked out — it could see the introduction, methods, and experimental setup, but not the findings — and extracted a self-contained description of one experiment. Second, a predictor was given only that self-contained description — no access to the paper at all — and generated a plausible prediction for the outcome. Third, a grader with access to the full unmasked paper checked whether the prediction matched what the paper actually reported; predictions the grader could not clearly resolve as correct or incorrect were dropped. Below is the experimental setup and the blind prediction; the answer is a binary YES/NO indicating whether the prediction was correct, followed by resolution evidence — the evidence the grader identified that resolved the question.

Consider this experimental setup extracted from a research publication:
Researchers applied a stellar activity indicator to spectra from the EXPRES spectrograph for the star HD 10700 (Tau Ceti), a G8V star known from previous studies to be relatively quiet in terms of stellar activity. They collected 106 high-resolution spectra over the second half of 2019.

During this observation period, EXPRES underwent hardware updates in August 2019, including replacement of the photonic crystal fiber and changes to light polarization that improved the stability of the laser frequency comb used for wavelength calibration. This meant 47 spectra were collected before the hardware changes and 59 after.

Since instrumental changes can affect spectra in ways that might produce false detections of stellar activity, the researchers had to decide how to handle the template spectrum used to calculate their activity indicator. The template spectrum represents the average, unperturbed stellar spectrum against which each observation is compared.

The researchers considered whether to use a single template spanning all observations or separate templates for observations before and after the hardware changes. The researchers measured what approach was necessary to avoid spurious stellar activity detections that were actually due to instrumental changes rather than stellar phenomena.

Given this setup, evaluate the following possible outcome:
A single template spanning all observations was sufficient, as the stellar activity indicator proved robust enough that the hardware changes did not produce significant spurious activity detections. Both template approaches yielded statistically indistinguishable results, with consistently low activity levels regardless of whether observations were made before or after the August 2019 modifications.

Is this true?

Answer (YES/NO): NO